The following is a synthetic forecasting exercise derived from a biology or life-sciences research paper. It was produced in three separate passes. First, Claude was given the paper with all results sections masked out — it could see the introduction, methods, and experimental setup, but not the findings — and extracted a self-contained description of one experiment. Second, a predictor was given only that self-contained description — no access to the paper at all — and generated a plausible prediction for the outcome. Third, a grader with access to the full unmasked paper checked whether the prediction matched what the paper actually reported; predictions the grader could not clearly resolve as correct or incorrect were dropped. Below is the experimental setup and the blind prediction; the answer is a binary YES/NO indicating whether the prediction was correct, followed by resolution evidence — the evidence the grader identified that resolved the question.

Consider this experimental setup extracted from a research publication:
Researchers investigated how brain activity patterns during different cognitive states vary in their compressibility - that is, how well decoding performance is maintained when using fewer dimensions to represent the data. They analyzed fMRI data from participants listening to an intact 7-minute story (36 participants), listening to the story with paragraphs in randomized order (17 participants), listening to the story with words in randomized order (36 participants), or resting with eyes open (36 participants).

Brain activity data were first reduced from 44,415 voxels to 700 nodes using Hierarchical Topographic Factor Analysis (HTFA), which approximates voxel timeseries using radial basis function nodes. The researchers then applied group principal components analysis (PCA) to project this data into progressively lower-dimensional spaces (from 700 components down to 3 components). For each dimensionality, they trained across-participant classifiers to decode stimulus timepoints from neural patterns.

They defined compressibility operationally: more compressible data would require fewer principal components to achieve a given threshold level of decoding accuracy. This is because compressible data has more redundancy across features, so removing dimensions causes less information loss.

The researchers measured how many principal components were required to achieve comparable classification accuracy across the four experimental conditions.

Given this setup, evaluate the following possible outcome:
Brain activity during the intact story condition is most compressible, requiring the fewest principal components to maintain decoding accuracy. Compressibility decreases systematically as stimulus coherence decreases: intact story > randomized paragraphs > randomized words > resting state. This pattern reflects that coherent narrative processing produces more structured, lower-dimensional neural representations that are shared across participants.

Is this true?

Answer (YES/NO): YES